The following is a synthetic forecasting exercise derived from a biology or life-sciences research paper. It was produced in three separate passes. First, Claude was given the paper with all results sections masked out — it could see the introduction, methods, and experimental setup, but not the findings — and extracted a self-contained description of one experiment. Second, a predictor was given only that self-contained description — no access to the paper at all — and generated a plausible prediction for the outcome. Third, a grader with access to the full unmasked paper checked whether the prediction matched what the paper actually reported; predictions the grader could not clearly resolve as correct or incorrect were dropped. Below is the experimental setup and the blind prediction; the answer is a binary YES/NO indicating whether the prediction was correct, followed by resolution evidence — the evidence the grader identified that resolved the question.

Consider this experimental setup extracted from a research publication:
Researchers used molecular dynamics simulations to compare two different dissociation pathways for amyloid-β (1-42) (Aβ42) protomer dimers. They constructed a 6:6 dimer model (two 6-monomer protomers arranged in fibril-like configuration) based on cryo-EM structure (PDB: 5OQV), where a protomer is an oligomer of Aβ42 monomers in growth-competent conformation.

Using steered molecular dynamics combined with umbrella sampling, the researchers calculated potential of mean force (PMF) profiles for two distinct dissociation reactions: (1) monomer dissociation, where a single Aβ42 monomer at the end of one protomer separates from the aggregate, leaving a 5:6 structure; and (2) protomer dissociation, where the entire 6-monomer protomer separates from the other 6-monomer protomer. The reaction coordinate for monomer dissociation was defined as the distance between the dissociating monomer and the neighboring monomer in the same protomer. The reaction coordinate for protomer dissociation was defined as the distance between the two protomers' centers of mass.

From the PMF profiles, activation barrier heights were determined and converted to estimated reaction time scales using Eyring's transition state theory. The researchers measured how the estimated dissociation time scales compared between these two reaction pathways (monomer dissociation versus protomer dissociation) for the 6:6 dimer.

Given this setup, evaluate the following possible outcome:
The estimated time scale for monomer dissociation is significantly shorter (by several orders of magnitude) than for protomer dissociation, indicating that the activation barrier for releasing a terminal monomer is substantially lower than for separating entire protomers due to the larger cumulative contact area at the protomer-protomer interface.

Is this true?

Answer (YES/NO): YES